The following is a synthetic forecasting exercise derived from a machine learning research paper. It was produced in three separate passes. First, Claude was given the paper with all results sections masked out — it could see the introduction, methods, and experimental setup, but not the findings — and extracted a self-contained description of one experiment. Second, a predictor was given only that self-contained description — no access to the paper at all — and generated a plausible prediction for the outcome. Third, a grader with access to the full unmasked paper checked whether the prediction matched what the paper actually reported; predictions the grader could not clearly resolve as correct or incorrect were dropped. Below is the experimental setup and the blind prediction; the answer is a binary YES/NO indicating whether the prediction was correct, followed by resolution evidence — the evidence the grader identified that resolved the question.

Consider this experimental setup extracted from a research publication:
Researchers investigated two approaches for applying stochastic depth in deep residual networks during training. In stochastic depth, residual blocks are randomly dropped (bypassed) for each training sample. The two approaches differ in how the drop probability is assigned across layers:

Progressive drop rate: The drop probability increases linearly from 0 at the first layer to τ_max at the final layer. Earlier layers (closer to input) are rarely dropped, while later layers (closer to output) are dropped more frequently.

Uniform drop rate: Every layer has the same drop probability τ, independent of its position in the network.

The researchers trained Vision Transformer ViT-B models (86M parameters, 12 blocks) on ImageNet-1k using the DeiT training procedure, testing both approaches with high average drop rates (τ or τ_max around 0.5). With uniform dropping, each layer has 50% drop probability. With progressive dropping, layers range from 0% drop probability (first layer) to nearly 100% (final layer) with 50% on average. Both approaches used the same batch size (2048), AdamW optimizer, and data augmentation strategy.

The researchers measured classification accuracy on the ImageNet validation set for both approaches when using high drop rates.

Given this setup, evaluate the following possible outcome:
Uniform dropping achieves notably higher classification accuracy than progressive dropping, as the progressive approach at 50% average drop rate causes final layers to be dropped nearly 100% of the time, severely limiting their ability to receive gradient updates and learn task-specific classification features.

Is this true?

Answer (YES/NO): YES